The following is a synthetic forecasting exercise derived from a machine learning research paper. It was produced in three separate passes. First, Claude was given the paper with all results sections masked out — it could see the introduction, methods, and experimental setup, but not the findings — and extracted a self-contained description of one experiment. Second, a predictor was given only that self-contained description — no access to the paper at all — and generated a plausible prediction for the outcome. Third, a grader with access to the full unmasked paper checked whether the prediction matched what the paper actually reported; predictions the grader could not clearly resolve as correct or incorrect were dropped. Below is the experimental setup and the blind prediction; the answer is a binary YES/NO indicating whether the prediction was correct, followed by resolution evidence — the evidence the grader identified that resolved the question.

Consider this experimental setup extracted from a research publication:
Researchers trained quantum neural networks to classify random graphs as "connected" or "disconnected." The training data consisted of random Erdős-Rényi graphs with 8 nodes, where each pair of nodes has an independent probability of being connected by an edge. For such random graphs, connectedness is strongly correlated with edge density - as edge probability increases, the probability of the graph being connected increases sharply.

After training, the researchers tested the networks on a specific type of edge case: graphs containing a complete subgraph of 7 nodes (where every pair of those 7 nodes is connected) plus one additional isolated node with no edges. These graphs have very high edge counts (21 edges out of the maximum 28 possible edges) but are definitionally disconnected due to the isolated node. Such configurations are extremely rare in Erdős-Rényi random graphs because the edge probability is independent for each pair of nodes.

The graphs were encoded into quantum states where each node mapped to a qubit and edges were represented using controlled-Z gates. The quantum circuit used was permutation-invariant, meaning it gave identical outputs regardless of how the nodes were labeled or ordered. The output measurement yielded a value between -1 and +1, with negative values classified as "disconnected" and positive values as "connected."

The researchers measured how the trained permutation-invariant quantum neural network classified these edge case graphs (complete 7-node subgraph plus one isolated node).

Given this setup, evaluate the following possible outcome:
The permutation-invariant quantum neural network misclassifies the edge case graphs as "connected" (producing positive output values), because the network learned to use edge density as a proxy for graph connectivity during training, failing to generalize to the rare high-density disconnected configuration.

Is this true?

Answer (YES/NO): NO